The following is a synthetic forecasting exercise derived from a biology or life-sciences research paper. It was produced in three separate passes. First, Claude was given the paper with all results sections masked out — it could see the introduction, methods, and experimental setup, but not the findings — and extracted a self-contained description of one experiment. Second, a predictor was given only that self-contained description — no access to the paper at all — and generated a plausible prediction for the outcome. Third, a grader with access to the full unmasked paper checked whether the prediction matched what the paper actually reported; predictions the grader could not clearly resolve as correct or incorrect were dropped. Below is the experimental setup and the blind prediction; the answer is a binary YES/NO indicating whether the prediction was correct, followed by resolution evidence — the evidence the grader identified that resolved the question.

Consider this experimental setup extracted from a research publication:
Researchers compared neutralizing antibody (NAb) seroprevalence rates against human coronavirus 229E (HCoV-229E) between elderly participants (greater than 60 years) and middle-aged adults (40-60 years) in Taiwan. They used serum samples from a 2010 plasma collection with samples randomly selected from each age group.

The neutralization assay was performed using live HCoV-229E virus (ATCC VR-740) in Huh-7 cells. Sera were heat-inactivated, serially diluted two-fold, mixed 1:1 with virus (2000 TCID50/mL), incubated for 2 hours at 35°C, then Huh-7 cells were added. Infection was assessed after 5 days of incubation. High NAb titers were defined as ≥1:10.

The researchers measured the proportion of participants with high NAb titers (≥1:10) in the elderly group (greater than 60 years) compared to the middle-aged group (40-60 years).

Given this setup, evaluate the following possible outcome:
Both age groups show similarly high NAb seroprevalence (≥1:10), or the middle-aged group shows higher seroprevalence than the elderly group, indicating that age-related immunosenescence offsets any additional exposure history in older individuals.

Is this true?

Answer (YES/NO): NO